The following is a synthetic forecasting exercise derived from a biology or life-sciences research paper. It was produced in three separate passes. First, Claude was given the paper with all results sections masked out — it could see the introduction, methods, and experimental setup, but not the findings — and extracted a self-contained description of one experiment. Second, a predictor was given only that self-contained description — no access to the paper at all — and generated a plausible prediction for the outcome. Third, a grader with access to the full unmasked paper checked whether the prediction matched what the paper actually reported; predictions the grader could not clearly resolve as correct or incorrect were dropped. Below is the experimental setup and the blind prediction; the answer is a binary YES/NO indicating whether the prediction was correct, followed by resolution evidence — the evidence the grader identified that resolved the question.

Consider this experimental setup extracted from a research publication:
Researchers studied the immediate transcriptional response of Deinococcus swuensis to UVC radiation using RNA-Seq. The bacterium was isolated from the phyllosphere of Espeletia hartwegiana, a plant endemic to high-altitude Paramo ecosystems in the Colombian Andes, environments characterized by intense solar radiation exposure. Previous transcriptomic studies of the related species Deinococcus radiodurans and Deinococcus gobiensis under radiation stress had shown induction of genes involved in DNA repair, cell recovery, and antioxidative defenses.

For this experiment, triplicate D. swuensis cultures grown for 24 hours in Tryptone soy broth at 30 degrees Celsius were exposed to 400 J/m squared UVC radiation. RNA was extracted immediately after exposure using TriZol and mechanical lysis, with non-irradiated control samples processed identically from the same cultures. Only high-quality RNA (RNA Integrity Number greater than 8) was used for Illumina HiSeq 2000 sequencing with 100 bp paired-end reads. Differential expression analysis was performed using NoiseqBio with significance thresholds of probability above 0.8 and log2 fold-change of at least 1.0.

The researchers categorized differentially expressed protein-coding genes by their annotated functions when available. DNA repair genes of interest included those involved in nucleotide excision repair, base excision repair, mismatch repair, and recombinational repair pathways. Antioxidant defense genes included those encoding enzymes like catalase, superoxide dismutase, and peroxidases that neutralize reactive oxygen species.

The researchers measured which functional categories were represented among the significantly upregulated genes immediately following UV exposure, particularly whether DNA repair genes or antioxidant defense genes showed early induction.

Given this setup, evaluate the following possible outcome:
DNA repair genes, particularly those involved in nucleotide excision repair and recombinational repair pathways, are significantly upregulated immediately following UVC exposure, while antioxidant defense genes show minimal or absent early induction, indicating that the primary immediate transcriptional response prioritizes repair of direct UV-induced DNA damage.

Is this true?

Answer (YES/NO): NO